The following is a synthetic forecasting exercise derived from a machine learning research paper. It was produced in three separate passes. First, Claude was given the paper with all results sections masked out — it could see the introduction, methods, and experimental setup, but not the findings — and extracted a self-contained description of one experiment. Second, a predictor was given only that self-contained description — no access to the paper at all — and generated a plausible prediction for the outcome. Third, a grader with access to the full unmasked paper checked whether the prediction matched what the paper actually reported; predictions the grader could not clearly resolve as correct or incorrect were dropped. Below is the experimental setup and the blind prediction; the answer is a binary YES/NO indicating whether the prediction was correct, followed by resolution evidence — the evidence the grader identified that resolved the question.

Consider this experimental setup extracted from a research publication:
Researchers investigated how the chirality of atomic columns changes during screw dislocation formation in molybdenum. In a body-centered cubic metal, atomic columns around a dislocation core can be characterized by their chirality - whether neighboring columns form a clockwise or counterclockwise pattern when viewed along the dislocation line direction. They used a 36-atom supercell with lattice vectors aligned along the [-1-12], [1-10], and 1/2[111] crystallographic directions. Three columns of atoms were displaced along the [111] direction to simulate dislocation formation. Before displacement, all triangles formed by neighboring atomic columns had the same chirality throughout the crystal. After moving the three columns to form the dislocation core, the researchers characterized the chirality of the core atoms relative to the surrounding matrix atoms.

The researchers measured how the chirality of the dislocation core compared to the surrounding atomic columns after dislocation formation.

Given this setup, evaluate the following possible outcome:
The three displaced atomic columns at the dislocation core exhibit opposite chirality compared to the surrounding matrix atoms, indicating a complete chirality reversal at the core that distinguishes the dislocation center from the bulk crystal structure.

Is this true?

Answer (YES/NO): YES